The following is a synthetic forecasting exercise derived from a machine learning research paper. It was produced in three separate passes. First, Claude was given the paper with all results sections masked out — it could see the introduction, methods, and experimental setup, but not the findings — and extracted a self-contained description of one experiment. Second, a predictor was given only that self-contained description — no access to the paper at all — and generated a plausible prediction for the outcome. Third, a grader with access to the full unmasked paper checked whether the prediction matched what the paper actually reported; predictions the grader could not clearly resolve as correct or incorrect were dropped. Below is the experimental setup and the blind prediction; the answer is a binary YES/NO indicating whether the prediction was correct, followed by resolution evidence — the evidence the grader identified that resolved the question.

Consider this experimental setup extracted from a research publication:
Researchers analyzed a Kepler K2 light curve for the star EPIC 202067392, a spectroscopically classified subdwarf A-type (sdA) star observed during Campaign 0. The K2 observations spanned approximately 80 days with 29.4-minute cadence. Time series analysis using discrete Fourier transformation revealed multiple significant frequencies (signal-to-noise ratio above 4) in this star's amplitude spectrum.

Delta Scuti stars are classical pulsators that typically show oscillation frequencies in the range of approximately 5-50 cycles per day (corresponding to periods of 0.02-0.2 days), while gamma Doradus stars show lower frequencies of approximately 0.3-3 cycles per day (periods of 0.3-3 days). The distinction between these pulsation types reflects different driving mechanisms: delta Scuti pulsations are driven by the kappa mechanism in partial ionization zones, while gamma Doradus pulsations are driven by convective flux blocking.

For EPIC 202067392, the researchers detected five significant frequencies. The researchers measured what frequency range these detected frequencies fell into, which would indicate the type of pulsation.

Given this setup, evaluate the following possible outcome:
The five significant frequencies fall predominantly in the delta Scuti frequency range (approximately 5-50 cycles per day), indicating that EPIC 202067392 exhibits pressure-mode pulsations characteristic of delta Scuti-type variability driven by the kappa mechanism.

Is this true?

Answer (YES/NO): YES